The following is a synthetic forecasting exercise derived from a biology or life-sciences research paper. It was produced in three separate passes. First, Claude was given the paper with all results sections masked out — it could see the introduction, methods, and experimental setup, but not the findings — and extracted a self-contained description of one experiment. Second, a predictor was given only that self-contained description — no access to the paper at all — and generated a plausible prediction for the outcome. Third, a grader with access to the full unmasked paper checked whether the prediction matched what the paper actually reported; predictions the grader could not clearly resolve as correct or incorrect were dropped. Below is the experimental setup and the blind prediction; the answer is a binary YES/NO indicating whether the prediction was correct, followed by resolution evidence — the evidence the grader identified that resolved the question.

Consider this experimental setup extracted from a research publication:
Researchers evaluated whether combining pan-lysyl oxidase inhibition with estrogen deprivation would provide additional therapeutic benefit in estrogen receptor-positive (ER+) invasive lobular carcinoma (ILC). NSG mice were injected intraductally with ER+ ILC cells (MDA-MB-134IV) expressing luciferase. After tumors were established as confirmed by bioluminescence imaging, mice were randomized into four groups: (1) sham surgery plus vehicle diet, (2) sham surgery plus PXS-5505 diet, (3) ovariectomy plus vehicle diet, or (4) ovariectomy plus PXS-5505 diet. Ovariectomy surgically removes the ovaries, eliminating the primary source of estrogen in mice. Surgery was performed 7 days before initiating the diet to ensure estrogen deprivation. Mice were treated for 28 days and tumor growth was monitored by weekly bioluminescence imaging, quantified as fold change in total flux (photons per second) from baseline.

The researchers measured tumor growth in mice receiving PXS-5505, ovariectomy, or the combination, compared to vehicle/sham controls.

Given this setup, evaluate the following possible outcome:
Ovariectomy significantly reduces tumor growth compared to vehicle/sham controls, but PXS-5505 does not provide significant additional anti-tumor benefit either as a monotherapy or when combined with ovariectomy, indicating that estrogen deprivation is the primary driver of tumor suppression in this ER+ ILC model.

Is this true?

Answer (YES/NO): NO